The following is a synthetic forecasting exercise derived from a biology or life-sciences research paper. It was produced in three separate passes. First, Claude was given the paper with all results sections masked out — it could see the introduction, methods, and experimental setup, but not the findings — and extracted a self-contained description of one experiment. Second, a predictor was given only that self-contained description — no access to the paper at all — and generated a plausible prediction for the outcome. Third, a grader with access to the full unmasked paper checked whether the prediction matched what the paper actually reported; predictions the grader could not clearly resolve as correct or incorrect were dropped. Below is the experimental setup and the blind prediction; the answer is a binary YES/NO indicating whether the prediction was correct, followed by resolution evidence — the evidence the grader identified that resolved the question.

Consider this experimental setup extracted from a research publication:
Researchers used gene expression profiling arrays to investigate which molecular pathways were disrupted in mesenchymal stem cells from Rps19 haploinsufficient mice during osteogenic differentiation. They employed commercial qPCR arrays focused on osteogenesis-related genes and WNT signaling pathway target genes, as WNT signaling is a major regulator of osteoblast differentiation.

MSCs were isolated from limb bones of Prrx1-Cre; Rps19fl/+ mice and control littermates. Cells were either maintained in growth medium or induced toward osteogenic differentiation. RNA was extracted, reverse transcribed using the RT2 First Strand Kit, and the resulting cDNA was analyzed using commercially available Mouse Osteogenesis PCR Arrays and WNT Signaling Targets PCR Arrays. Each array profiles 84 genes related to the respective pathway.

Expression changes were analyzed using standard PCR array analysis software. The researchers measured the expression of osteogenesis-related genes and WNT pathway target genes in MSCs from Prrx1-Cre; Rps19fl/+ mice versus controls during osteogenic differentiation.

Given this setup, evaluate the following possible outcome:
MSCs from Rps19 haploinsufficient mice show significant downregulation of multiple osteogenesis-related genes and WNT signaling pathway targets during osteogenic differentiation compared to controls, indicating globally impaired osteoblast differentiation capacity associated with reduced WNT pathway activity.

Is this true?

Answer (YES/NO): YES